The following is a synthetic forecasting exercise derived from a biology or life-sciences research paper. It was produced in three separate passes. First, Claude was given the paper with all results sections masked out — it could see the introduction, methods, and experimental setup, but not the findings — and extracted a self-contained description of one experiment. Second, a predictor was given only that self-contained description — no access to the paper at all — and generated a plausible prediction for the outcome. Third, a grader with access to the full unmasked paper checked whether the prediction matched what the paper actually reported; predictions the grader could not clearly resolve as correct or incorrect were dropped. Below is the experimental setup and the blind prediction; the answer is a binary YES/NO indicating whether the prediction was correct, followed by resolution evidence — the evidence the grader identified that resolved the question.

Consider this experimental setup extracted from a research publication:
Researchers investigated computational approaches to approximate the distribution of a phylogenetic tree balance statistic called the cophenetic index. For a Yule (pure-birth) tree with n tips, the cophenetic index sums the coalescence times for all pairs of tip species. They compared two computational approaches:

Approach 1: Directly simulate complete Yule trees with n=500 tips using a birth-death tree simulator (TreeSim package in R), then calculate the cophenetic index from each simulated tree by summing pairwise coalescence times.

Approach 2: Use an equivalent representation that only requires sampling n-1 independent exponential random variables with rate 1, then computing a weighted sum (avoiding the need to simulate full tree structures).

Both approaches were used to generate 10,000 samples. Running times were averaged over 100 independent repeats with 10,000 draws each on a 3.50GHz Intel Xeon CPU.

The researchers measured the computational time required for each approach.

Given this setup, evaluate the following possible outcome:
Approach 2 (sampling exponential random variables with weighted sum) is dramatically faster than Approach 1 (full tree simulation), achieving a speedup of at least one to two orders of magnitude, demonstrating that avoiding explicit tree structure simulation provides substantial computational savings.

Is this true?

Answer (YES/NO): YES